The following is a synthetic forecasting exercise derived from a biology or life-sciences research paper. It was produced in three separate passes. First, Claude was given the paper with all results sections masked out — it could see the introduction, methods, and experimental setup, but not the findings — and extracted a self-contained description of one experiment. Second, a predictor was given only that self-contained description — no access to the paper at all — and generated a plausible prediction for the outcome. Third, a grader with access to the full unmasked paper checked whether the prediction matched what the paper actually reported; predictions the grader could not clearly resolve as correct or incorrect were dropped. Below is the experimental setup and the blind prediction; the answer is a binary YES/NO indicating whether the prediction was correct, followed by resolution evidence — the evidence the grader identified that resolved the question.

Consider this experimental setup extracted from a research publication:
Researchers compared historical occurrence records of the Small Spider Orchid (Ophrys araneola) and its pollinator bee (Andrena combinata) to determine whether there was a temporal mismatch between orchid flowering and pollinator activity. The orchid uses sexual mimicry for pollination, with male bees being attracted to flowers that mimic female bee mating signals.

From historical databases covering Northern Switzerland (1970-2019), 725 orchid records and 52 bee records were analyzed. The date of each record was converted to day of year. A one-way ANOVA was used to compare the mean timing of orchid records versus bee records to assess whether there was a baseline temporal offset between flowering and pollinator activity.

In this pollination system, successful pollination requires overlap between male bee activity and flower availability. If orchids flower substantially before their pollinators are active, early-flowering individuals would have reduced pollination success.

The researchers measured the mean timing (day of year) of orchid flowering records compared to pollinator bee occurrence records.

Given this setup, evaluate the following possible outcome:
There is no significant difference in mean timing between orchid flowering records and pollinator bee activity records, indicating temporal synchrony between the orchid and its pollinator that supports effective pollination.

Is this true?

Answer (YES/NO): NO